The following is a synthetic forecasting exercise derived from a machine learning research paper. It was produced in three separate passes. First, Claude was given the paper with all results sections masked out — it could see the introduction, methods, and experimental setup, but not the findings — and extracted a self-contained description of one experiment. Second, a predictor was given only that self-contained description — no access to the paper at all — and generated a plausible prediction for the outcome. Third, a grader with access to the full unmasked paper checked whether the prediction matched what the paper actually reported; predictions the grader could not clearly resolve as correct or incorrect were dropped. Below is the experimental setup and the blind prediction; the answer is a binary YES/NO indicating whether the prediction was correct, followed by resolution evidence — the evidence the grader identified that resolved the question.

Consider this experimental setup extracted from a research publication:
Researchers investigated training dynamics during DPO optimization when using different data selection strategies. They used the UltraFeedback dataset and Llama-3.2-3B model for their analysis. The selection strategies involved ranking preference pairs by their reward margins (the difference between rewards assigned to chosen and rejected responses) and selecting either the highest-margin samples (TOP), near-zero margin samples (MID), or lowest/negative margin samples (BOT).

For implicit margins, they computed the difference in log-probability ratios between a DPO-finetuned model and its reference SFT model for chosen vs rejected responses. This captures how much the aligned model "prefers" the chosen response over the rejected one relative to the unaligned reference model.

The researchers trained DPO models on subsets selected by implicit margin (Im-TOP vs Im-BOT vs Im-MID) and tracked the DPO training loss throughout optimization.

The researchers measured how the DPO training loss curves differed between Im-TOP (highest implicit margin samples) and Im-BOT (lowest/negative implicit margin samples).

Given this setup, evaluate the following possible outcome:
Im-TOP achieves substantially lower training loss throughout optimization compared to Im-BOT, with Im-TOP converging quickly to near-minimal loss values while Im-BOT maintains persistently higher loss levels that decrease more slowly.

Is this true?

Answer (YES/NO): NO